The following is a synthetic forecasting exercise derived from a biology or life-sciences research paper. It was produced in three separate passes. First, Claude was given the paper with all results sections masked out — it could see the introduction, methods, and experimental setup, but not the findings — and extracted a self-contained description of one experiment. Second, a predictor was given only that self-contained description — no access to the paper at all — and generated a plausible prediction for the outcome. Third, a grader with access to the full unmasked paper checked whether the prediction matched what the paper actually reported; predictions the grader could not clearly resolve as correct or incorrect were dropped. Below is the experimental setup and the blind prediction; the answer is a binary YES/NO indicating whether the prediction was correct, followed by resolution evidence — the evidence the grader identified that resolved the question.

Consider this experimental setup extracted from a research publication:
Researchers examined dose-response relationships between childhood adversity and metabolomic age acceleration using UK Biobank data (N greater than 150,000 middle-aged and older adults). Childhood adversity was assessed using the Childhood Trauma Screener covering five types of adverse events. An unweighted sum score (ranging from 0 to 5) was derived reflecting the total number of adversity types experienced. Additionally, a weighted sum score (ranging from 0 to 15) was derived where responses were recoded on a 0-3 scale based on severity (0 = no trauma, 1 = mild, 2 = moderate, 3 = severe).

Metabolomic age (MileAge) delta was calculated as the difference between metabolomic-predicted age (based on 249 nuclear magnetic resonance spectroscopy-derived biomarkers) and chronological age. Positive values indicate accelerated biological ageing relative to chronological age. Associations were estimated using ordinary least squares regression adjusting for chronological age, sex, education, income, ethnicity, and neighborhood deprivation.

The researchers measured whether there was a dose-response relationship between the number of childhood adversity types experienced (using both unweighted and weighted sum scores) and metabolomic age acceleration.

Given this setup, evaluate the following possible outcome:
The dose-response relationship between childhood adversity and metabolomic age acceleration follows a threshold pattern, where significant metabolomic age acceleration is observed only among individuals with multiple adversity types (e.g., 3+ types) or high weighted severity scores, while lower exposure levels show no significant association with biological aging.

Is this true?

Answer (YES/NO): NO